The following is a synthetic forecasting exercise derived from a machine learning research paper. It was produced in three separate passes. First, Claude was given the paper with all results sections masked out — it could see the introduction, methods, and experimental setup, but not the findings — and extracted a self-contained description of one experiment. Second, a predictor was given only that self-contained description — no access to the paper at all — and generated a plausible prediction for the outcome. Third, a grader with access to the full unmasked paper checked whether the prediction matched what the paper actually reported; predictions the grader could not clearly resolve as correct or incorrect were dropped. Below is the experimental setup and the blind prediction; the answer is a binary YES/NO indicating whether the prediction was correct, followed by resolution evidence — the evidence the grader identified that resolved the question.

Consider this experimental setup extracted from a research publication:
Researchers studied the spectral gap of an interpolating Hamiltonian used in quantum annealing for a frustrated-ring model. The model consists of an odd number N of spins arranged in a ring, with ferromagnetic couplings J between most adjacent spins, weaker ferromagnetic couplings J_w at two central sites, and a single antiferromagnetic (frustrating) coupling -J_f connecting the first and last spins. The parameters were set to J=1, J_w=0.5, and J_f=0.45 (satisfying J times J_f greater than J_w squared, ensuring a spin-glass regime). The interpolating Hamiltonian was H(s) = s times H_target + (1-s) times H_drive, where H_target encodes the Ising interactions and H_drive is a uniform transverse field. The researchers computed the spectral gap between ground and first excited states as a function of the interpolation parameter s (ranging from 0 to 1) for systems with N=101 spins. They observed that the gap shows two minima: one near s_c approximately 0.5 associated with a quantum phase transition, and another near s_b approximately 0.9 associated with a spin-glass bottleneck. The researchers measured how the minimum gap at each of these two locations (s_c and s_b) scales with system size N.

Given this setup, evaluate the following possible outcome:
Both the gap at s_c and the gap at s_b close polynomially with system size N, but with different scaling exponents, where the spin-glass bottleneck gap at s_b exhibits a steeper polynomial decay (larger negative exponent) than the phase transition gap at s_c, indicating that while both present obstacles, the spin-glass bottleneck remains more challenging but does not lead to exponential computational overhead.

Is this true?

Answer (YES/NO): NO